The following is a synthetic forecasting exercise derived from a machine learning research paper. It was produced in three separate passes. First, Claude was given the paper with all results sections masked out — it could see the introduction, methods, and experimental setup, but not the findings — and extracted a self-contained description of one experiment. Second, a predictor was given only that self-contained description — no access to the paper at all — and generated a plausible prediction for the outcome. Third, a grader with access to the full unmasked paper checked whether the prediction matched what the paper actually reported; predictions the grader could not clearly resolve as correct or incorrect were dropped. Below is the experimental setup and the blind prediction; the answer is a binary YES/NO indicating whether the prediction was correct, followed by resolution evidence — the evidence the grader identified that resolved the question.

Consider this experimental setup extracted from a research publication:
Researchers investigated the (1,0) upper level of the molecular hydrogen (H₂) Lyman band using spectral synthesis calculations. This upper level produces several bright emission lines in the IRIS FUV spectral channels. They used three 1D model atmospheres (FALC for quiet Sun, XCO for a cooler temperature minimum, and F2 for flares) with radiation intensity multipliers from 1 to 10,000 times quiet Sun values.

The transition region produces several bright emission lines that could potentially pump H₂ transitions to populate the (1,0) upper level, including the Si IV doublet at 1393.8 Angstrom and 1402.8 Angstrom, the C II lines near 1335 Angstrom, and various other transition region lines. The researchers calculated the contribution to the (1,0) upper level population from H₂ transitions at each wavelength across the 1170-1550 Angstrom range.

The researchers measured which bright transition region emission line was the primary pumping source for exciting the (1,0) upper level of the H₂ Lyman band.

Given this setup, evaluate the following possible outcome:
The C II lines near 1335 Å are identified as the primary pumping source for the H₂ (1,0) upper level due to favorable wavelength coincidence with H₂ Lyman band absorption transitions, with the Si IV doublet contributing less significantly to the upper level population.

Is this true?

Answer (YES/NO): NO